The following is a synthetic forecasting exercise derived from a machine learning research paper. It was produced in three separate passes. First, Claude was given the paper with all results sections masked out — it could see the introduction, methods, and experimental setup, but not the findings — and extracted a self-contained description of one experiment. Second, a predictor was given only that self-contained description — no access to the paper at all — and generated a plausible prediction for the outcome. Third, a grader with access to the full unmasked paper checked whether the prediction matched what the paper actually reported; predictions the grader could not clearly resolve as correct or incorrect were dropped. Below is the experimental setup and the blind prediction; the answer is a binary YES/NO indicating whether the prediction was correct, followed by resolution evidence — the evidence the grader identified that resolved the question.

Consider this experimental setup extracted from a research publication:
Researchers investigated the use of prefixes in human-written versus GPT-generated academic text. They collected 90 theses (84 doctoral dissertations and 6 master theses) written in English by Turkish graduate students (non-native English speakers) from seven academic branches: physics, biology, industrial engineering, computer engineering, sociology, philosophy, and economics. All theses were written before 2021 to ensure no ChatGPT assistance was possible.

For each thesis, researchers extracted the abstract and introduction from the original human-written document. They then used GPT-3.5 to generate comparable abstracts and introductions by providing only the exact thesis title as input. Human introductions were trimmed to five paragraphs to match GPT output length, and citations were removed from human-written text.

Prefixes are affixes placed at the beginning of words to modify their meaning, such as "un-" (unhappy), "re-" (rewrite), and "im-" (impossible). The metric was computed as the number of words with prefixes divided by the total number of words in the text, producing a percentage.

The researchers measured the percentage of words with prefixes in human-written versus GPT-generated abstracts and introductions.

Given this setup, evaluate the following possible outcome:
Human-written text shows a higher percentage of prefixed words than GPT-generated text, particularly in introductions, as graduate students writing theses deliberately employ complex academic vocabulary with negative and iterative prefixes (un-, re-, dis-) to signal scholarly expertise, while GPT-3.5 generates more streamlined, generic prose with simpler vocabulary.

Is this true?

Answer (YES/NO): NO